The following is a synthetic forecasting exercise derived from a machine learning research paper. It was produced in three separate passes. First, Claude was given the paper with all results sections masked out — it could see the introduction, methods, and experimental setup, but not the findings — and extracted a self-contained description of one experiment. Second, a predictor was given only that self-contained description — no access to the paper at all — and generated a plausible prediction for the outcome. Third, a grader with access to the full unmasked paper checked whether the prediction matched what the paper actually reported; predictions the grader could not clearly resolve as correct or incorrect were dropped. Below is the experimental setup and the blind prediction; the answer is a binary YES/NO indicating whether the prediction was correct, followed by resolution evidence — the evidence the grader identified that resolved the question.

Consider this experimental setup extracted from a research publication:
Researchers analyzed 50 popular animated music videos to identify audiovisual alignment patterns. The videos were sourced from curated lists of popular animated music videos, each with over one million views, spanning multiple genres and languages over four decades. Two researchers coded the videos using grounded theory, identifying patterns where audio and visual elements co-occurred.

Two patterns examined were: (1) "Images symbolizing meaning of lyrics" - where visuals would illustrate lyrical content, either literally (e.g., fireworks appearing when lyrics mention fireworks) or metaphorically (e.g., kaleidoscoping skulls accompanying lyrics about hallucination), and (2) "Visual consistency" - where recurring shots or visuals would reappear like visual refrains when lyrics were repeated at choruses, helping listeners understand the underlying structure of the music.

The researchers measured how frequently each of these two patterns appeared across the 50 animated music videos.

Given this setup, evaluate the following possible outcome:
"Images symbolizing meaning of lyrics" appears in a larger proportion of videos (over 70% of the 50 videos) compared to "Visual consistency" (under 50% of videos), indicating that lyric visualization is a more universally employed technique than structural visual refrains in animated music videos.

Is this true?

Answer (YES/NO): NO